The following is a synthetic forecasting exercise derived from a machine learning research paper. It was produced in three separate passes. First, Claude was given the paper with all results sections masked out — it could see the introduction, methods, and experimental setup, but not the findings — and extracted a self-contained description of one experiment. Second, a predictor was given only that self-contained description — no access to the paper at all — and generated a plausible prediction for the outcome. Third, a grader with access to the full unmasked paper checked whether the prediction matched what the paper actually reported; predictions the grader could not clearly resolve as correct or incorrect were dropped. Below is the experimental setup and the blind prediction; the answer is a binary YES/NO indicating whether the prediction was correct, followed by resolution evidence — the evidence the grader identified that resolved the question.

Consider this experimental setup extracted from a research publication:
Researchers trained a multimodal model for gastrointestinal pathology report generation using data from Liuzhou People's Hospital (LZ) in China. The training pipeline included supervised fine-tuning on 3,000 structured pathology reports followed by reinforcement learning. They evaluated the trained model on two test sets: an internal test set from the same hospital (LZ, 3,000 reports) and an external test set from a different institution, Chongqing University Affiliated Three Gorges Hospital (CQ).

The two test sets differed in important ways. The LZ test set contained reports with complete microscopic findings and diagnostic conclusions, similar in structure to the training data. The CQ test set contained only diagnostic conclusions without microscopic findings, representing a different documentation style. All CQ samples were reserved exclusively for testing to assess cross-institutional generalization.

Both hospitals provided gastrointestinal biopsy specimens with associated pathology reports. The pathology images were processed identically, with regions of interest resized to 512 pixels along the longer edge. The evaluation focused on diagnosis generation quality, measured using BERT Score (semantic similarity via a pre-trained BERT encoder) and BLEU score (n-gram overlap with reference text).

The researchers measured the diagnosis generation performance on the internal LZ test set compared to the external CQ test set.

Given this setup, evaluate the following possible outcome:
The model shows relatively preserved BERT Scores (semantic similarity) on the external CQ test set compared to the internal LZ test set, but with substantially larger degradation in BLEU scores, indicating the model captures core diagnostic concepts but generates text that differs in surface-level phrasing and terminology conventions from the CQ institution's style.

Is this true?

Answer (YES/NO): YES